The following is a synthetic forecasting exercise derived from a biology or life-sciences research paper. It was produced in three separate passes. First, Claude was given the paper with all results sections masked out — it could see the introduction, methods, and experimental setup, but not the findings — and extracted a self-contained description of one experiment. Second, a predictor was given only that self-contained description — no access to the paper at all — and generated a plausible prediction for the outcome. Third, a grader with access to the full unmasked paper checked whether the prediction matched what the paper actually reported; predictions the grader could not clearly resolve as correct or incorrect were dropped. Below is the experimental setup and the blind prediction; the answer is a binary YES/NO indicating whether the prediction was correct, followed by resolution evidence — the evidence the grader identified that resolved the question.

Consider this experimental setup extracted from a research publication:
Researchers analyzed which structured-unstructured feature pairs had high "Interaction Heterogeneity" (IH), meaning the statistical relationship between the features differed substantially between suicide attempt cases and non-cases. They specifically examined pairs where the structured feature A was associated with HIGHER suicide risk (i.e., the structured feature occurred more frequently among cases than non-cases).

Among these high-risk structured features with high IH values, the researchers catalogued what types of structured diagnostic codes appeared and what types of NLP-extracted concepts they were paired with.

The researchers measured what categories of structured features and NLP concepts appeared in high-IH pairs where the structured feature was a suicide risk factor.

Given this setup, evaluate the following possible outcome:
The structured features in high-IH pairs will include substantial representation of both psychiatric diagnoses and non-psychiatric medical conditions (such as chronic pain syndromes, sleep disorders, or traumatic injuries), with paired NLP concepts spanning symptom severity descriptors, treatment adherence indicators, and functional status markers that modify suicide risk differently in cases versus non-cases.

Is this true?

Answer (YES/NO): NO